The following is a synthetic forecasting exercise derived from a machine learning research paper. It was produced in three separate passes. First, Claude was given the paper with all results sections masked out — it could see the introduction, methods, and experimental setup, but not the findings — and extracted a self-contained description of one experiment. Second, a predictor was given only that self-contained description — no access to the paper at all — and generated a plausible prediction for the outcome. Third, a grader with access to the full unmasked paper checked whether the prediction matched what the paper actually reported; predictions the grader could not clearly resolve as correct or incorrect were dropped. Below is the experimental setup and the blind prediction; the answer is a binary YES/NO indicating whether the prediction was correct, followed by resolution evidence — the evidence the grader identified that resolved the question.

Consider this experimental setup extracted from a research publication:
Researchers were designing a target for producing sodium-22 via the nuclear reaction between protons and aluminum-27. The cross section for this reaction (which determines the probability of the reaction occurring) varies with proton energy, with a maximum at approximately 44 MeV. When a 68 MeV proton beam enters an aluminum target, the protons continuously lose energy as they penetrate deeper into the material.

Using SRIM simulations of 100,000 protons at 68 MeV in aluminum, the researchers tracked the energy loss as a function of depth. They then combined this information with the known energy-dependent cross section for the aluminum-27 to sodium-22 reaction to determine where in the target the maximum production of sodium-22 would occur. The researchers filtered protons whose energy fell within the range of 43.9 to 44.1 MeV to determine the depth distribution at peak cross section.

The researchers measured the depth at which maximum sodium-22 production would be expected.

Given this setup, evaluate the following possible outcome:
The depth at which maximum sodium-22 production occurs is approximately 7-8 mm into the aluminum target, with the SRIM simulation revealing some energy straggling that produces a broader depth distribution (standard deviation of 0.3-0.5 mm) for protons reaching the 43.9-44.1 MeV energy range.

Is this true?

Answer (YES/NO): NO